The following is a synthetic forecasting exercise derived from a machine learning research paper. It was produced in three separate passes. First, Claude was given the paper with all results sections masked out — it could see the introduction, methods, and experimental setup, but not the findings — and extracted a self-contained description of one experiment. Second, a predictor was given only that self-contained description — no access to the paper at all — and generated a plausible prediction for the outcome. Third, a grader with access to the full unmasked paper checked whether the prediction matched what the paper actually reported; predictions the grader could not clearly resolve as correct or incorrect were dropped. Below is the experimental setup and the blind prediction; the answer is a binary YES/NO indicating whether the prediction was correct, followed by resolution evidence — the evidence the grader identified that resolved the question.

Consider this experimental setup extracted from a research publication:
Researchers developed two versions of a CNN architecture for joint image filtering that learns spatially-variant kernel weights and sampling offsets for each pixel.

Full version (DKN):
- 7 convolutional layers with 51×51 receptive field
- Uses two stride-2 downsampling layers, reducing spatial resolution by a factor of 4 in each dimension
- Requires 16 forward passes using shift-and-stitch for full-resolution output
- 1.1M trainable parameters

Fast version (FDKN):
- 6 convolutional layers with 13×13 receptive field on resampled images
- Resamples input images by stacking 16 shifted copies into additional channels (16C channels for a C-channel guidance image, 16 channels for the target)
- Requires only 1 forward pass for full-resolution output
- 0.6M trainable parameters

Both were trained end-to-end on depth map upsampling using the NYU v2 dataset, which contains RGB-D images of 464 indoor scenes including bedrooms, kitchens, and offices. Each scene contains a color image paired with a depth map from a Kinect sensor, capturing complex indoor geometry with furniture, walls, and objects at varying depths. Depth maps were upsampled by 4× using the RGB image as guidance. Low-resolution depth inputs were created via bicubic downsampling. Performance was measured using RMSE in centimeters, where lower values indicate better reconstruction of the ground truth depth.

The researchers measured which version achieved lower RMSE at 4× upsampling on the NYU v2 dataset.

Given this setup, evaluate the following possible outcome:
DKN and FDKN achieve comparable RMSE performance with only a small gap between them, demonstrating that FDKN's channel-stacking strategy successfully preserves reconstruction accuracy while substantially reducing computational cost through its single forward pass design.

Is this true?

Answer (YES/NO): YES